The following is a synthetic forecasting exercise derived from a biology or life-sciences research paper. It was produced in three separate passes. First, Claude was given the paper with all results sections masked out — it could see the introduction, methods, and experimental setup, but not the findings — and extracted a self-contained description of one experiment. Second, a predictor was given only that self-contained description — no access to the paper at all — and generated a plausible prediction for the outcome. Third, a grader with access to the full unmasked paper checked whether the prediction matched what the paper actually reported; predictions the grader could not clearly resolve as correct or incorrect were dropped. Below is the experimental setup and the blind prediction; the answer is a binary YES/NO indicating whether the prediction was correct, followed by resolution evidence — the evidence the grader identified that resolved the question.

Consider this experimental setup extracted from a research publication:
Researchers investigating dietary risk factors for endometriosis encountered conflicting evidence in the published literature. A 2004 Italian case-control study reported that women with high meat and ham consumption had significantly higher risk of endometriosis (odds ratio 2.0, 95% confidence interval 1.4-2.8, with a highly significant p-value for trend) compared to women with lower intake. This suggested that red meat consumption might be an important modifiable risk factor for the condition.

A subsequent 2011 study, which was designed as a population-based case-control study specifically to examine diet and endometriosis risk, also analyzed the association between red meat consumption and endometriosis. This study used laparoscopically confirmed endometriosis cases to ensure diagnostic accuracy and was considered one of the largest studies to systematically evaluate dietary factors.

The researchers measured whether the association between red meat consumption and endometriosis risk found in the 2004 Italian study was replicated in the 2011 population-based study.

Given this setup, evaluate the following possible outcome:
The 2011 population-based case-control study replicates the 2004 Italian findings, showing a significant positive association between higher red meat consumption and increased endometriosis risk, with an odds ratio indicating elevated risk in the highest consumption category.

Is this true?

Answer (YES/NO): NO